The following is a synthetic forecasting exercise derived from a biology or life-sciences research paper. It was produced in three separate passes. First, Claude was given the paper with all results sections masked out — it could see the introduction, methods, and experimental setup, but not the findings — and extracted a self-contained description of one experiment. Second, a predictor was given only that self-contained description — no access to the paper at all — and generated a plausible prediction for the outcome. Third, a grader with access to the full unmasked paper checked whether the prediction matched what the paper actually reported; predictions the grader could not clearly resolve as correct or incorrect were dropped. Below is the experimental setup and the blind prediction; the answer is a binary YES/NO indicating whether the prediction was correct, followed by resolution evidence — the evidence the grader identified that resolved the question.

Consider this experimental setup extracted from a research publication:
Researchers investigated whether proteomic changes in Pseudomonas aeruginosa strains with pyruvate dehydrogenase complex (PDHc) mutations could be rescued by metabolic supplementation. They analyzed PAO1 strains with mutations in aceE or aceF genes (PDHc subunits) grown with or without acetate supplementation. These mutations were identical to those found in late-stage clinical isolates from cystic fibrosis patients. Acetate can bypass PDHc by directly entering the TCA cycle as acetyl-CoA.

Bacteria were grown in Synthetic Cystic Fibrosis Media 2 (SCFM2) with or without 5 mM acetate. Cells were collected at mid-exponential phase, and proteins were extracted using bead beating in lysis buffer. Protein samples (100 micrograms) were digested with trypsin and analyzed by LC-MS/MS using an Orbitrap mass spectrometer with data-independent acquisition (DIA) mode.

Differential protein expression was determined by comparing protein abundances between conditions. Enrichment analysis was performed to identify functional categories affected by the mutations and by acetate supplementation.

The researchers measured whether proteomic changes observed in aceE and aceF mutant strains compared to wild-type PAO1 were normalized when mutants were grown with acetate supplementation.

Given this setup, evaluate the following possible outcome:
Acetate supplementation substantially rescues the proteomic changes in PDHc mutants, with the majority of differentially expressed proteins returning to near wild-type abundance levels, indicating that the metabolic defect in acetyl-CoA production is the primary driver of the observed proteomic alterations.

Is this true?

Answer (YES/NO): YES